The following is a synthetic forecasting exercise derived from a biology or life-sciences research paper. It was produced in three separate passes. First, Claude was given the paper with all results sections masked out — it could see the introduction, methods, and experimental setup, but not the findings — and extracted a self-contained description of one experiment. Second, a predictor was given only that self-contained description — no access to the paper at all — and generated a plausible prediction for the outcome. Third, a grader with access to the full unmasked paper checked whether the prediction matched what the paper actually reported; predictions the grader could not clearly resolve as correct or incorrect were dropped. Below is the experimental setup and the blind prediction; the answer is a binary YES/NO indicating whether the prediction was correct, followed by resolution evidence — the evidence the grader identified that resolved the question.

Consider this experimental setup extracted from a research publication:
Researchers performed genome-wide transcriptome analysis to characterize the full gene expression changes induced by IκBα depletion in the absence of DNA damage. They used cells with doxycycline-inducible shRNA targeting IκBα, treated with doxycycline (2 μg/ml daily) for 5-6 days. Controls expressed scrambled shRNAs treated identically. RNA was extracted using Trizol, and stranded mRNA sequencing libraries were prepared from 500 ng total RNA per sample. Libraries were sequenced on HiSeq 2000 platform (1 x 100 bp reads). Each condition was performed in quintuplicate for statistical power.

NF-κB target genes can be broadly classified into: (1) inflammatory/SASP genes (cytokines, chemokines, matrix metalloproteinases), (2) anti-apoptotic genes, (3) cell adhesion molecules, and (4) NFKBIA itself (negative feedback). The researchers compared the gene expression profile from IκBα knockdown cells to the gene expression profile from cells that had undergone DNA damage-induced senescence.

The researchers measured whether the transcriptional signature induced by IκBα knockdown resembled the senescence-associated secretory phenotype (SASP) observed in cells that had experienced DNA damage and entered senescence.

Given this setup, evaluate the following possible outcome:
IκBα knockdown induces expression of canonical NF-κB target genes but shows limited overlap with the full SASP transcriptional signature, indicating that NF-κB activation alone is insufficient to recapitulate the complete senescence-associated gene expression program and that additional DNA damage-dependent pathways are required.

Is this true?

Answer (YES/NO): NO